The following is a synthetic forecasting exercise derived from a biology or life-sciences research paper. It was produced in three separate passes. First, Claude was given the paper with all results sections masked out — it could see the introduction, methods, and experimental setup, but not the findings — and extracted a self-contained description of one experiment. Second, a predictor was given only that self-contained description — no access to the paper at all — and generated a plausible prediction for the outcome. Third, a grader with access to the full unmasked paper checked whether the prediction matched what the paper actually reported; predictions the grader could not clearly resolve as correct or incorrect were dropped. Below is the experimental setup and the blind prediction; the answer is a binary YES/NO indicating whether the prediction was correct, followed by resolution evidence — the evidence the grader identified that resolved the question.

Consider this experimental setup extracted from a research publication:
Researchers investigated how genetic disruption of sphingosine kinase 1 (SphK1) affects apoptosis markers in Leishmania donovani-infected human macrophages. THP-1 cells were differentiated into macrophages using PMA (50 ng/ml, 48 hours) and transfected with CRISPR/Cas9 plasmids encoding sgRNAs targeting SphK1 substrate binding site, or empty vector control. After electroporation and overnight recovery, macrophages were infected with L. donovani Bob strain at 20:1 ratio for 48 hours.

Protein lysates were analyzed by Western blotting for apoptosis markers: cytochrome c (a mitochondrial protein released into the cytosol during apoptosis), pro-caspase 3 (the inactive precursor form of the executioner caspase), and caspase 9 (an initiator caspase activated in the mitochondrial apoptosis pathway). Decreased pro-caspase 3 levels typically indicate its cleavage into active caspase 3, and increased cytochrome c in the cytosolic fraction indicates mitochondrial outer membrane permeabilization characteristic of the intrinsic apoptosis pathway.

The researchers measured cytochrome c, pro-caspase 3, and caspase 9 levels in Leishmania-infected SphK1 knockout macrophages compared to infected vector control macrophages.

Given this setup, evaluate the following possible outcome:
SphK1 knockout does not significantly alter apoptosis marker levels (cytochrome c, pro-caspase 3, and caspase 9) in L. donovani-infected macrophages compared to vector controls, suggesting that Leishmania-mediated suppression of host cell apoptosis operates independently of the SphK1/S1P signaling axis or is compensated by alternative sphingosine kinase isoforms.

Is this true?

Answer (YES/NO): NO